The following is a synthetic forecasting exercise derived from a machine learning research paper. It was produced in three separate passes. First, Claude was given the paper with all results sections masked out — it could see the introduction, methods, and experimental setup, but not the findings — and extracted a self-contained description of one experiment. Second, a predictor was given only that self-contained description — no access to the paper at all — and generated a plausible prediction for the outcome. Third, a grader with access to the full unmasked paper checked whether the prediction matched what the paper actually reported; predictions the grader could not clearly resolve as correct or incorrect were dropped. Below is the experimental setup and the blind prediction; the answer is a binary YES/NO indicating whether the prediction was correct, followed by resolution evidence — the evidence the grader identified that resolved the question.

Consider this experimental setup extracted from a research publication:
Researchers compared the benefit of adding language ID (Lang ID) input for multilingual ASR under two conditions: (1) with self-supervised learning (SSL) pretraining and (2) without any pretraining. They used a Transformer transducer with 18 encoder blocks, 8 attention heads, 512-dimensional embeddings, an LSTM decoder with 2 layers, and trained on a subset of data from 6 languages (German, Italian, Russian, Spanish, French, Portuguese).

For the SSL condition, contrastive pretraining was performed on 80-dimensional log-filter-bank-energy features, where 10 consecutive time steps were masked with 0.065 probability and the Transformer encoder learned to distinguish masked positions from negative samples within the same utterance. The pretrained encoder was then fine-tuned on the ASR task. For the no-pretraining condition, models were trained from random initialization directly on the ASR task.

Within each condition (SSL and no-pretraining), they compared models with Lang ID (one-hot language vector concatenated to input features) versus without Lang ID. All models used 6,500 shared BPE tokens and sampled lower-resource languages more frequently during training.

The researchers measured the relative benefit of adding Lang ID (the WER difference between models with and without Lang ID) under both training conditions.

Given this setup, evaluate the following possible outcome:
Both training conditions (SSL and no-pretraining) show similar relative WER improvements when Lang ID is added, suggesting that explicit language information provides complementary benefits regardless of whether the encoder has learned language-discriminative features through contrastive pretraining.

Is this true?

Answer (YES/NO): NO